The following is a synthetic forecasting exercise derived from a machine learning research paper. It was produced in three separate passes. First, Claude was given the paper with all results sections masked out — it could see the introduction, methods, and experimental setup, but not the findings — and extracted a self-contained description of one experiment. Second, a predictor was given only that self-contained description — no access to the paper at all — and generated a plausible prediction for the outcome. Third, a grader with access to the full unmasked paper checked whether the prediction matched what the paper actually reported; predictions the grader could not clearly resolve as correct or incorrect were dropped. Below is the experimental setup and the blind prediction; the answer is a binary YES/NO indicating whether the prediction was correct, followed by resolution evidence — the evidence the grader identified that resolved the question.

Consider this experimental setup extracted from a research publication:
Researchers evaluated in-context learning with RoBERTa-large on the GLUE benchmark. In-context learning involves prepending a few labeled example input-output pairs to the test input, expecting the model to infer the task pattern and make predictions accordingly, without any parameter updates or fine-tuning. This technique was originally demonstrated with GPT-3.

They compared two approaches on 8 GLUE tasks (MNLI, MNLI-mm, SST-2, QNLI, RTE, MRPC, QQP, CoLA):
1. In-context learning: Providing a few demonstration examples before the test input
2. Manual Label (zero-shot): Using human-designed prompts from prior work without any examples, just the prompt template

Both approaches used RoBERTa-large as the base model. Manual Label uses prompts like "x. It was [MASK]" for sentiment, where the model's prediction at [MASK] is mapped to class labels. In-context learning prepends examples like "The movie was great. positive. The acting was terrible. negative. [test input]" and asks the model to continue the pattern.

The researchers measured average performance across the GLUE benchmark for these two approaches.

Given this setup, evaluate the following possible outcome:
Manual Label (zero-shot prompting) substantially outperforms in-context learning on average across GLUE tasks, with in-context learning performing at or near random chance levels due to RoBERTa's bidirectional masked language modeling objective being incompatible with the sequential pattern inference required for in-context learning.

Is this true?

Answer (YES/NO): NO